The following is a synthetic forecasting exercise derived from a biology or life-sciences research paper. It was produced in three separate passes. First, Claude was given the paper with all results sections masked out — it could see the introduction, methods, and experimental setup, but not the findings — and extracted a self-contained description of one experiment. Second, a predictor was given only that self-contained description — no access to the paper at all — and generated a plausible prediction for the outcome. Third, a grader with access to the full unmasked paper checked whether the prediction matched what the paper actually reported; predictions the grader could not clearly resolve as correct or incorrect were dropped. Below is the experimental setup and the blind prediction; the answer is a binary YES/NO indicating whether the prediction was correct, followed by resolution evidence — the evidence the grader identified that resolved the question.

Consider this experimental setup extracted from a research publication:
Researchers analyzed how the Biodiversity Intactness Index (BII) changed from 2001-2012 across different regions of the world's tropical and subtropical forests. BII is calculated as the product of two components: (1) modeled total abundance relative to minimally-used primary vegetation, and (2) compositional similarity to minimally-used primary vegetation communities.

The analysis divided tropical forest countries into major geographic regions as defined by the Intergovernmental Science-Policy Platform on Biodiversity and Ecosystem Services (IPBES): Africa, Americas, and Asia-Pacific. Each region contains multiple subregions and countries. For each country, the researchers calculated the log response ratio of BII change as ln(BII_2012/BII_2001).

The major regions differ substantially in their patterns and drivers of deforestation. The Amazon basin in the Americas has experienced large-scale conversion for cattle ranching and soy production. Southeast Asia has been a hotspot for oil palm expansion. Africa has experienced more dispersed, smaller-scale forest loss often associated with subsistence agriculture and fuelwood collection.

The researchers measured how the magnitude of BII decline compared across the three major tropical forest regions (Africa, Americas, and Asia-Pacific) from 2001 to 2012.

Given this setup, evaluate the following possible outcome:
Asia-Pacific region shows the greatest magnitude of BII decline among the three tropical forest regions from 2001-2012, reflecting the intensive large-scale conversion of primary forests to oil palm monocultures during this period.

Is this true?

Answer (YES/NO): YES